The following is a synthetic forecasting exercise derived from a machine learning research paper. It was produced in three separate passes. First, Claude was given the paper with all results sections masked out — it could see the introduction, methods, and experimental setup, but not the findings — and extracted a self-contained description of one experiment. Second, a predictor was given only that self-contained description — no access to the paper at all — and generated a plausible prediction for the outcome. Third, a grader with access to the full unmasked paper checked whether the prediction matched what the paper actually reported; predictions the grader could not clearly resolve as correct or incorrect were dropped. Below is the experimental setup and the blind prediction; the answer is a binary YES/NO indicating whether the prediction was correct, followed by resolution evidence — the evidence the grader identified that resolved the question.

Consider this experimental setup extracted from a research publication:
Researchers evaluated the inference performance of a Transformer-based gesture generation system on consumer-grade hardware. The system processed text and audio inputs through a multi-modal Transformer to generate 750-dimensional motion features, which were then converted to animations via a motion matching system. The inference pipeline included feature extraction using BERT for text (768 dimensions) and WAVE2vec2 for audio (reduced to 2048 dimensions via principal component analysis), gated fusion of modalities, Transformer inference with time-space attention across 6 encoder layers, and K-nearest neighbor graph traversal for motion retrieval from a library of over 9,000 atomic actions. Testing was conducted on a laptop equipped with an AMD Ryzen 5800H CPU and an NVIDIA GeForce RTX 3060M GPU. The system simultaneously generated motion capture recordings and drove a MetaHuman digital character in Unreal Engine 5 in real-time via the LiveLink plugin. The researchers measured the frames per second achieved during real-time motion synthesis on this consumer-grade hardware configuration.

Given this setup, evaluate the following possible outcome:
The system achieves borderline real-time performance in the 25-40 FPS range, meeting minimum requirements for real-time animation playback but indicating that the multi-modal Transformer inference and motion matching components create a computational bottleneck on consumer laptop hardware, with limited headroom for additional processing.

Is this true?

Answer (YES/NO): NO